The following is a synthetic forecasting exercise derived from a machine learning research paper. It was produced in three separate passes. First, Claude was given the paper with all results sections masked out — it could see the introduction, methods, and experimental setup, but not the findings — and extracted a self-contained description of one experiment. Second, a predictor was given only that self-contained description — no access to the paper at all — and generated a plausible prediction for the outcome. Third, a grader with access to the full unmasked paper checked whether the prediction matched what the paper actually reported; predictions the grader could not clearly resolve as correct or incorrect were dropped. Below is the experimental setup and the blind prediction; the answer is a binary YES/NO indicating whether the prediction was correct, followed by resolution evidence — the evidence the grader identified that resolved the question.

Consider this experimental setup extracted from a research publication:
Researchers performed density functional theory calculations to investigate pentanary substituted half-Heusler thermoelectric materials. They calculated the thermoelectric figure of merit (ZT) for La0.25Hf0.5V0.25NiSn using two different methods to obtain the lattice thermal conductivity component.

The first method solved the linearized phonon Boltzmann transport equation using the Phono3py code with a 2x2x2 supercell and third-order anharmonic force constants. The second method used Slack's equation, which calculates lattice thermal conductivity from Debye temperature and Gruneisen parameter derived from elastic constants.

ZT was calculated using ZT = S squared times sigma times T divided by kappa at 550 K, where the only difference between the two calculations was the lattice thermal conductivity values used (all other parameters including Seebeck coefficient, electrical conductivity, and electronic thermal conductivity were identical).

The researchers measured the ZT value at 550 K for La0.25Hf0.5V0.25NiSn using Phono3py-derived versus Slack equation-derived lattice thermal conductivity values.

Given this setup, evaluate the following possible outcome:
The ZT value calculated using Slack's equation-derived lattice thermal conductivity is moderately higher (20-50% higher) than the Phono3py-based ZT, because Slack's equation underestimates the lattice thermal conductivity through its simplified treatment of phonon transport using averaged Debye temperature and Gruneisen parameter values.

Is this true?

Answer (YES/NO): NO